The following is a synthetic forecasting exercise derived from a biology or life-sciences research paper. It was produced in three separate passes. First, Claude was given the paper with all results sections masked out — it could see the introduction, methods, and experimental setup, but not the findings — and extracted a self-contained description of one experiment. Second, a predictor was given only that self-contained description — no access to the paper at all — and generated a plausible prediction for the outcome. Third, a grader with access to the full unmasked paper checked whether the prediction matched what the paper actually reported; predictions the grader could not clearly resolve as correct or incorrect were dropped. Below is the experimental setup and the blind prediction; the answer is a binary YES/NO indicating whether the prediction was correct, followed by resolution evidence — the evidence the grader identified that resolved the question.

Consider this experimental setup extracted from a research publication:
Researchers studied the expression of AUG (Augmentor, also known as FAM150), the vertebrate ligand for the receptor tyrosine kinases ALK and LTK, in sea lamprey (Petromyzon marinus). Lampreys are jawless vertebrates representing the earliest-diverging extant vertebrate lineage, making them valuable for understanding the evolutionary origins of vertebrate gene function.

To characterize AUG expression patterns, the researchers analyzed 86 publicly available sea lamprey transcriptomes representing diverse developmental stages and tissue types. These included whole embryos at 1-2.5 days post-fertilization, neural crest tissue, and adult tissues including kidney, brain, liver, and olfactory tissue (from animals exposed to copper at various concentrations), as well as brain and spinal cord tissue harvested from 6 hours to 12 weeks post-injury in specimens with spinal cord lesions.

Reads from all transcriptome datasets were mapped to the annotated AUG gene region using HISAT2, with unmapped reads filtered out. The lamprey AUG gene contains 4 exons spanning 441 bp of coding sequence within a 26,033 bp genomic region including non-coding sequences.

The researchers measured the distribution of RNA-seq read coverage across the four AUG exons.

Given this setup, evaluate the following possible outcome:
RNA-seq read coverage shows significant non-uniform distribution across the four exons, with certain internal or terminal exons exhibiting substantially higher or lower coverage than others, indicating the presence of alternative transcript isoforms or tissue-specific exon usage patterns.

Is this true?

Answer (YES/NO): NO